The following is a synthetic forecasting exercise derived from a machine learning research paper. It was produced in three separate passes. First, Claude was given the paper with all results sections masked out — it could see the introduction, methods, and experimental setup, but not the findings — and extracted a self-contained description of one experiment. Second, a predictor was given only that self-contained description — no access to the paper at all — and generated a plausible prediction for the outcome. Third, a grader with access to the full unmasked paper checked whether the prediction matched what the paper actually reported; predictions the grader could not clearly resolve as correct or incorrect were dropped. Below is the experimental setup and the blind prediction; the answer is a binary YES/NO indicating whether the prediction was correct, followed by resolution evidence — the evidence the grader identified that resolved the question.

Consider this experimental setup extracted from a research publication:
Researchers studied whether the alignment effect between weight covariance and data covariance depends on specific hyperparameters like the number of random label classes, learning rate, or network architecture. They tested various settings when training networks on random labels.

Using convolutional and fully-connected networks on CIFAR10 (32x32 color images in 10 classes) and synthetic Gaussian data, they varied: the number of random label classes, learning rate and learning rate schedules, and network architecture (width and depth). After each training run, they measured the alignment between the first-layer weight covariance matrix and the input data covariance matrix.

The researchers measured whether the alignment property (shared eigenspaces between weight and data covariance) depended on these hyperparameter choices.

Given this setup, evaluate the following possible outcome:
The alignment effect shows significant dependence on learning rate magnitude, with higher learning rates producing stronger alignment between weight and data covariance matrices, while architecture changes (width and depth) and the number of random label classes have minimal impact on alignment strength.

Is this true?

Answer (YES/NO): NO